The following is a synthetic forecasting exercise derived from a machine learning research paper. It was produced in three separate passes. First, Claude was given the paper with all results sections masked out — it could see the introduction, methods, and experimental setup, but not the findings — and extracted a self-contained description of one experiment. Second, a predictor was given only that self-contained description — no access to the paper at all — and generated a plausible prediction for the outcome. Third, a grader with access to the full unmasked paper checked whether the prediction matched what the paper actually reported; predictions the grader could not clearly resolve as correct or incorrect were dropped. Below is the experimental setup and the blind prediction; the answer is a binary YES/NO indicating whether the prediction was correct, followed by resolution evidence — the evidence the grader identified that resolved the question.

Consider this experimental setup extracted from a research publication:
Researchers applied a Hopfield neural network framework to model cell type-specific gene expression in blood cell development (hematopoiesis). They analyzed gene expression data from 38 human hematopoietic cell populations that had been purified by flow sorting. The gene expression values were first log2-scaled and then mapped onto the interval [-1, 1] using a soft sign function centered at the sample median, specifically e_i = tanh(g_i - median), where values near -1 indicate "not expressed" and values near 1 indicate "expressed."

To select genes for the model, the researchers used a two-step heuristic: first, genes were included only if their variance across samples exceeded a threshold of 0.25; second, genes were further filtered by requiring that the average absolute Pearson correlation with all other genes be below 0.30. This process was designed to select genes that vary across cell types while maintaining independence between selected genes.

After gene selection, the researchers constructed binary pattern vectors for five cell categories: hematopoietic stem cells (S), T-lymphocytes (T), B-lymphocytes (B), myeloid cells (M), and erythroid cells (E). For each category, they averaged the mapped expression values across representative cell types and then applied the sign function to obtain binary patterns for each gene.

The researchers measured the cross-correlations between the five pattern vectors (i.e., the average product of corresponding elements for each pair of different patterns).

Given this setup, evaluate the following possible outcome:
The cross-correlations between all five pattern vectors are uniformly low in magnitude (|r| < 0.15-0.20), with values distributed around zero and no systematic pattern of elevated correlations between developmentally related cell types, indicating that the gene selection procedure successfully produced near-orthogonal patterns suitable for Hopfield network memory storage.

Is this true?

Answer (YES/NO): YES